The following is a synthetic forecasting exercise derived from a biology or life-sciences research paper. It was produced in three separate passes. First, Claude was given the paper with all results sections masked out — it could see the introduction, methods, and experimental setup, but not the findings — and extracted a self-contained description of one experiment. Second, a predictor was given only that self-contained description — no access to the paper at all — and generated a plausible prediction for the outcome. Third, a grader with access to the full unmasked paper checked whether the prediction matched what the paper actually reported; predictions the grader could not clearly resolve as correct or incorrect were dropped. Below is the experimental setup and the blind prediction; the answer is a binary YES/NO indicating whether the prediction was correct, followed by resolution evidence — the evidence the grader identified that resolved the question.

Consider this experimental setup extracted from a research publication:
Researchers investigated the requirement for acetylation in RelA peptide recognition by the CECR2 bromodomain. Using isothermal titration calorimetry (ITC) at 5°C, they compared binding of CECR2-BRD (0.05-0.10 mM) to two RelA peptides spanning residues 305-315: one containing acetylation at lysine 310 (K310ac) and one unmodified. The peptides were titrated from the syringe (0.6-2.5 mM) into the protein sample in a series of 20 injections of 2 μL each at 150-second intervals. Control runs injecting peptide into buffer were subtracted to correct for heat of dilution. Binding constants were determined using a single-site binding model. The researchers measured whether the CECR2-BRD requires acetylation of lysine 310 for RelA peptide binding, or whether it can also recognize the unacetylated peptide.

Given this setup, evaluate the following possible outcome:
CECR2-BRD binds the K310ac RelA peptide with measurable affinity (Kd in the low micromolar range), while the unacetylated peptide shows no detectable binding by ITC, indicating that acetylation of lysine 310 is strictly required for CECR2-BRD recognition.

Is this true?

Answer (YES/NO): NO